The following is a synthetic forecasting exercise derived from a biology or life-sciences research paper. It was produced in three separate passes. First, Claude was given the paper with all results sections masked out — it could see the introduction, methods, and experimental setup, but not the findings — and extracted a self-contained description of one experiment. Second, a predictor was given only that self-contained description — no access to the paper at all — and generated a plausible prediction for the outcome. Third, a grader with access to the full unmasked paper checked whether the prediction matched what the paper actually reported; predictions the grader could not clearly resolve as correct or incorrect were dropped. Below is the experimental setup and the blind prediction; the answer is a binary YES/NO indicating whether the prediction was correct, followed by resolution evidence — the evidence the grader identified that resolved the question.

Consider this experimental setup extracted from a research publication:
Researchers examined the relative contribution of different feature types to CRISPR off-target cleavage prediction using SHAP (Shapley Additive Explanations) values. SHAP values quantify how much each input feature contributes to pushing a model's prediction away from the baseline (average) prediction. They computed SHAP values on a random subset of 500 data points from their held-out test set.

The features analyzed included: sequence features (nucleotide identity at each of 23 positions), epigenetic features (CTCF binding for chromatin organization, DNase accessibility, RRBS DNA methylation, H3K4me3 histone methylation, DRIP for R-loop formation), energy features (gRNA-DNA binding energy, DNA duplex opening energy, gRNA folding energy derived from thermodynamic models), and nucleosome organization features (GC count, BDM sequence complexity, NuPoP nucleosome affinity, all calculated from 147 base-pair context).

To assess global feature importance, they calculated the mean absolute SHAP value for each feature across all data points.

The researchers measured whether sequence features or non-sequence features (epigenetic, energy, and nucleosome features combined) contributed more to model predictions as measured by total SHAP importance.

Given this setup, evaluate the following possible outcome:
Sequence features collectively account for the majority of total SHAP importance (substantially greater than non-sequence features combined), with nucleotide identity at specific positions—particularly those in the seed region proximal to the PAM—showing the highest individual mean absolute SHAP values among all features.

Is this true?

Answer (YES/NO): NO